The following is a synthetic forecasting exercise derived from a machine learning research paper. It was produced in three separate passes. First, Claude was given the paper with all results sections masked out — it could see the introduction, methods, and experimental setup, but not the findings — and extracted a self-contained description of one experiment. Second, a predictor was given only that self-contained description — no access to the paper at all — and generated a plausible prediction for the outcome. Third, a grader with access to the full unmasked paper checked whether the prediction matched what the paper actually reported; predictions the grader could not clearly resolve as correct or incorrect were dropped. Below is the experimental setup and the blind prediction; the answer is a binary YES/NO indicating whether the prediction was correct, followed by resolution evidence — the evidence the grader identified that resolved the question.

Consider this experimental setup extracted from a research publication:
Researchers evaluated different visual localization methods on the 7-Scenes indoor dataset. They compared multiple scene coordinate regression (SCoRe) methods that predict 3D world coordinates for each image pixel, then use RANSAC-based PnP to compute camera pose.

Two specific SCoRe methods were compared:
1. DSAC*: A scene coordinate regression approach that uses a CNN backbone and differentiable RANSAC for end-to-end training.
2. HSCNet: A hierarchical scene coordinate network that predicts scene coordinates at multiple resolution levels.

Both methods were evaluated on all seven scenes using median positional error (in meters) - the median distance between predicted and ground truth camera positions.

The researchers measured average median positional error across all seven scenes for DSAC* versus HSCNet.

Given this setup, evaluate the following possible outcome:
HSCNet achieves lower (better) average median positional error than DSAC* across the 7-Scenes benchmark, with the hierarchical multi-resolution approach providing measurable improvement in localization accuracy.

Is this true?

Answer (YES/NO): NO